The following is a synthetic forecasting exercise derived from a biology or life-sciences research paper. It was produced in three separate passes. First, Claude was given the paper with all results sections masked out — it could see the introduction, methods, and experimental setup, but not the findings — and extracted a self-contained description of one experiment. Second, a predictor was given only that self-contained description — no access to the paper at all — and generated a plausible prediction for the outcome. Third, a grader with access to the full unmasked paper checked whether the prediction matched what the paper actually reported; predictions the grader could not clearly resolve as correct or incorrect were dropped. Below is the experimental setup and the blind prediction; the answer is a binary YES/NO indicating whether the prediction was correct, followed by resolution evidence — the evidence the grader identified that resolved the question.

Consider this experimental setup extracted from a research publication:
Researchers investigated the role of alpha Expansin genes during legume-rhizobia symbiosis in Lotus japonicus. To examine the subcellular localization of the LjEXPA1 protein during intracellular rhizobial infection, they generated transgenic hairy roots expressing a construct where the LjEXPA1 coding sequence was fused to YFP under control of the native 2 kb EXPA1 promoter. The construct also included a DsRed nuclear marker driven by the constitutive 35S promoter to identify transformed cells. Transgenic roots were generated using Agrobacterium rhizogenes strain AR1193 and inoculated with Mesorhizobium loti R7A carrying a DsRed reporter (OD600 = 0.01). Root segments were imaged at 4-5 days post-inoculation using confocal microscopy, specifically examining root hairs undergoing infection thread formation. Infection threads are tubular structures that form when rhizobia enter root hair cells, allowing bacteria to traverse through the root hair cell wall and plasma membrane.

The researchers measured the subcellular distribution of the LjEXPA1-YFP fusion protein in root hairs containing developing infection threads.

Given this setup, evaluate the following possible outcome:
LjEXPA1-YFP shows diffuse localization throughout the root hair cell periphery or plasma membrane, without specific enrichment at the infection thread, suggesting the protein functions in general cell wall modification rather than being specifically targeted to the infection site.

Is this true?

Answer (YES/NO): NO